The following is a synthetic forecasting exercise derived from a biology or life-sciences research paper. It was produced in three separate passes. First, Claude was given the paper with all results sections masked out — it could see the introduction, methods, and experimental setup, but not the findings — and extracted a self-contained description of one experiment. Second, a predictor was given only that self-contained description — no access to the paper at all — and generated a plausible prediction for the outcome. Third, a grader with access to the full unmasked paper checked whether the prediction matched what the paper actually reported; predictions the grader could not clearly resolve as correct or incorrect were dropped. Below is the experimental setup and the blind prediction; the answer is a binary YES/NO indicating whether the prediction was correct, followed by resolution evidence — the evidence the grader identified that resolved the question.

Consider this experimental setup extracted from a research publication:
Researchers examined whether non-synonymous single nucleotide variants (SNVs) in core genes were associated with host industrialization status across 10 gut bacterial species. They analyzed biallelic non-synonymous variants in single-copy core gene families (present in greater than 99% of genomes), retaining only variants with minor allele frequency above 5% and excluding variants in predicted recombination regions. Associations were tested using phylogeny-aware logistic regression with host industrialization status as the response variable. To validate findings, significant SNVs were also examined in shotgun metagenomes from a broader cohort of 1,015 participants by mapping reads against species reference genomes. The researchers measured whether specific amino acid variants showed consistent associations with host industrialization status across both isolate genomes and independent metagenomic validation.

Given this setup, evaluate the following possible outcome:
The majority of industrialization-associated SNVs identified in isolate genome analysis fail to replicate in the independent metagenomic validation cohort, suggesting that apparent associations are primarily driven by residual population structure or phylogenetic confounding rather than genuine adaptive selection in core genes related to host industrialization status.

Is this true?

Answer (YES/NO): NO